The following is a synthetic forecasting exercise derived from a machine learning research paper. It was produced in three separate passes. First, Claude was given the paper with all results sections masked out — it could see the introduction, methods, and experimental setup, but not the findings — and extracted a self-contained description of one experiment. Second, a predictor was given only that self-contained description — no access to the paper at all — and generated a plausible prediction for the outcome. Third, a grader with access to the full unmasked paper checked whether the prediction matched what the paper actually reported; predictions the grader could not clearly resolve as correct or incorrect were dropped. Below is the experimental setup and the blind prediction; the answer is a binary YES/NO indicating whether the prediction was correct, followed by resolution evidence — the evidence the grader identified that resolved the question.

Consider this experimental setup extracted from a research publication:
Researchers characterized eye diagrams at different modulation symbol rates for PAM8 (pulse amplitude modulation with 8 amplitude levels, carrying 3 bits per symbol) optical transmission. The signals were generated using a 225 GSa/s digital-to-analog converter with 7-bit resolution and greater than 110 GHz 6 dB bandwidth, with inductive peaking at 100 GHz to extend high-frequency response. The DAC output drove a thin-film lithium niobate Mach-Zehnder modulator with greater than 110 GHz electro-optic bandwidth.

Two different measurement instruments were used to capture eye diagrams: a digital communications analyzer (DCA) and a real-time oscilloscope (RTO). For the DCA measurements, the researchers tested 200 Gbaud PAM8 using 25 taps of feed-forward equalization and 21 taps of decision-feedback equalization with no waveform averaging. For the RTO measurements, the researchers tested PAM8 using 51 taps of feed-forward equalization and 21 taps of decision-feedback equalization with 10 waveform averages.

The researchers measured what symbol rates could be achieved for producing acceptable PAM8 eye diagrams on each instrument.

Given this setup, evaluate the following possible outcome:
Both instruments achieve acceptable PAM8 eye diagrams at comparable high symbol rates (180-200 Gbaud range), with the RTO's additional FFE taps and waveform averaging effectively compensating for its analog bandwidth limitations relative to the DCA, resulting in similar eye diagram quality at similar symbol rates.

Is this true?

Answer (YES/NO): NO